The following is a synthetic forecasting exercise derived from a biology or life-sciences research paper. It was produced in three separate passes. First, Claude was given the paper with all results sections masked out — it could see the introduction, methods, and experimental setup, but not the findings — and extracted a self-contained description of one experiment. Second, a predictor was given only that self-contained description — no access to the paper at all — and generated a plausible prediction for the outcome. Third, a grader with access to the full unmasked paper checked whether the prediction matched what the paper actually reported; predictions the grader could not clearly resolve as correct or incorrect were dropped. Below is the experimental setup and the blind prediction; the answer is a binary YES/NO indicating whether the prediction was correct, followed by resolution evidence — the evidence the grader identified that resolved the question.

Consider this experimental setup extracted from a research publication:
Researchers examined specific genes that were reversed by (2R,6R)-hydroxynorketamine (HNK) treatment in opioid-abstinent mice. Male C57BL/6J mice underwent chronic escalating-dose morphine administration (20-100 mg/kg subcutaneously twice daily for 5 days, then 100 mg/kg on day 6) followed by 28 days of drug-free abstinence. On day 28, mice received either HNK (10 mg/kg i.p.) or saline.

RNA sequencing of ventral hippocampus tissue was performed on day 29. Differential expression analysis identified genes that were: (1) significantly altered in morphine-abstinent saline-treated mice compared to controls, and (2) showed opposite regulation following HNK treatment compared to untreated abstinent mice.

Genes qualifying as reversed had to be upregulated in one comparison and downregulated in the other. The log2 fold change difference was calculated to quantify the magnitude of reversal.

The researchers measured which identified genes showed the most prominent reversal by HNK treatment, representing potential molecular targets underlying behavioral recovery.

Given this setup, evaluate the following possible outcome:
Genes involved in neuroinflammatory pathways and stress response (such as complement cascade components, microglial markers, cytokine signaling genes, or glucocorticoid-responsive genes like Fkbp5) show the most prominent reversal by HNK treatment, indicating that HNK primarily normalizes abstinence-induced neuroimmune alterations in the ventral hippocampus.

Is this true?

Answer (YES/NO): NO